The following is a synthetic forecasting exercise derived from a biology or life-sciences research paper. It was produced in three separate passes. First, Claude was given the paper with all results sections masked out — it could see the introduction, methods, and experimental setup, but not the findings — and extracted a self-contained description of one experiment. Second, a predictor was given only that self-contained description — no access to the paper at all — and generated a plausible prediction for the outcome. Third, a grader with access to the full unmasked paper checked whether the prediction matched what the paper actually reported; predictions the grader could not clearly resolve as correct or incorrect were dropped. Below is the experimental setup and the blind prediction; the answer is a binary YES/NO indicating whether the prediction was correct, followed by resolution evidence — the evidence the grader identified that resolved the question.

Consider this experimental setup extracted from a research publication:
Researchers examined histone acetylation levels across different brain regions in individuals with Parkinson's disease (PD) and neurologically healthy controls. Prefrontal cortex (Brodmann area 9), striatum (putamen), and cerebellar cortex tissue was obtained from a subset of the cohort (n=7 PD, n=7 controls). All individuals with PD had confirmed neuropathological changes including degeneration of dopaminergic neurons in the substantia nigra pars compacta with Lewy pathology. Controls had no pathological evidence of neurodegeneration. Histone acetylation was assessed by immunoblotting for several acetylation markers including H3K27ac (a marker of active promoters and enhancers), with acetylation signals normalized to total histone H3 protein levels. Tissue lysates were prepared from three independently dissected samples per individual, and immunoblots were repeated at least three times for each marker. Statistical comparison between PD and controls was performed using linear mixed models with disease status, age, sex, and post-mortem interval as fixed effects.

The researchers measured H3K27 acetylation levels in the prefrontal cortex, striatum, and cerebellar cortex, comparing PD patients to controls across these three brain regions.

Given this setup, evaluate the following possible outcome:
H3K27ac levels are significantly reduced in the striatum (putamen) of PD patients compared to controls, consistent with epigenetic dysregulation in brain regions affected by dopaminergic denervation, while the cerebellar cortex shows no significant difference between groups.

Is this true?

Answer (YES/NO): NO